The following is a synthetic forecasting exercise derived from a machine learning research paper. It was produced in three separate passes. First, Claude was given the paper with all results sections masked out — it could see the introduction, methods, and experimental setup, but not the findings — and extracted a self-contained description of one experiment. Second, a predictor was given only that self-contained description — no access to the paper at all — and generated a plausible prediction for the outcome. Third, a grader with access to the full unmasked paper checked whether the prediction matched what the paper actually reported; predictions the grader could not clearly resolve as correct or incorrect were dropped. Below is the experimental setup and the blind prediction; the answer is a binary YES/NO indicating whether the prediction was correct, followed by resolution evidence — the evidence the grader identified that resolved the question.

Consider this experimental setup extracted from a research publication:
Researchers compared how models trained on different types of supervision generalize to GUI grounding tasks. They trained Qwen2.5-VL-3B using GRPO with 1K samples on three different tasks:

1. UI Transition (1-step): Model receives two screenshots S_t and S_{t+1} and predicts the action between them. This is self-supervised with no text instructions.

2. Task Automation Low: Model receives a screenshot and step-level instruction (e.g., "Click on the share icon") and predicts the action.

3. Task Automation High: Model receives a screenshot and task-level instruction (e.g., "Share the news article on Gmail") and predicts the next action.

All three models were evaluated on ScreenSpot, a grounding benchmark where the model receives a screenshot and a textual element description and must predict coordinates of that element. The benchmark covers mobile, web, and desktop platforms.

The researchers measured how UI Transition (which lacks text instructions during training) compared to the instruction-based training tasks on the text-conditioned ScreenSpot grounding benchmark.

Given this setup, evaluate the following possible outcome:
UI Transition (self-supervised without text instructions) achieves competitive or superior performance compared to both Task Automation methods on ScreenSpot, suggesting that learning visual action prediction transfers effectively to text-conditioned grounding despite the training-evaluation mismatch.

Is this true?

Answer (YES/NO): YES